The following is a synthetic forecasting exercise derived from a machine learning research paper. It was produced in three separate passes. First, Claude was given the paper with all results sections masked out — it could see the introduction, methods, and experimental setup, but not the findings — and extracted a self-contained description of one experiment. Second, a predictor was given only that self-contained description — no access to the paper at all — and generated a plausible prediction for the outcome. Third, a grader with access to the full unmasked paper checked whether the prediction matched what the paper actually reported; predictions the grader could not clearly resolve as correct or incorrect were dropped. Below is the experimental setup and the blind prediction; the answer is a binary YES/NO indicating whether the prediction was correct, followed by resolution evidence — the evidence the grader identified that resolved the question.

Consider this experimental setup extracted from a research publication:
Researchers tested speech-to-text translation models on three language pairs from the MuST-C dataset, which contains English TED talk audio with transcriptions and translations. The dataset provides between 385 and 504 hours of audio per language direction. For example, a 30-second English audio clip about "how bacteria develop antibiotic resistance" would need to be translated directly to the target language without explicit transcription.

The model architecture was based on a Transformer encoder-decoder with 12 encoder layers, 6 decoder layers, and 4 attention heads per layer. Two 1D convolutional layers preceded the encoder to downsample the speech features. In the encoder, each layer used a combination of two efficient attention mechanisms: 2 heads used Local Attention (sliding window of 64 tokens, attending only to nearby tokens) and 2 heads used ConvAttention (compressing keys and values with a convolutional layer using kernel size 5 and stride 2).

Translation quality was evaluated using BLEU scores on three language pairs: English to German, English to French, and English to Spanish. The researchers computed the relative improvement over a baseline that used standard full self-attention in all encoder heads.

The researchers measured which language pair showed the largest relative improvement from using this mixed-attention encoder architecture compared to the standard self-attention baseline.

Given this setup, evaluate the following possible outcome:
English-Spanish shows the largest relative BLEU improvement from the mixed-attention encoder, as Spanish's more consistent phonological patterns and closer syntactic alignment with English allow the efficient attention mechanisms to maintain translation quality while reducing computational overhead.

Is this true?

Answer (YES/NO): YES